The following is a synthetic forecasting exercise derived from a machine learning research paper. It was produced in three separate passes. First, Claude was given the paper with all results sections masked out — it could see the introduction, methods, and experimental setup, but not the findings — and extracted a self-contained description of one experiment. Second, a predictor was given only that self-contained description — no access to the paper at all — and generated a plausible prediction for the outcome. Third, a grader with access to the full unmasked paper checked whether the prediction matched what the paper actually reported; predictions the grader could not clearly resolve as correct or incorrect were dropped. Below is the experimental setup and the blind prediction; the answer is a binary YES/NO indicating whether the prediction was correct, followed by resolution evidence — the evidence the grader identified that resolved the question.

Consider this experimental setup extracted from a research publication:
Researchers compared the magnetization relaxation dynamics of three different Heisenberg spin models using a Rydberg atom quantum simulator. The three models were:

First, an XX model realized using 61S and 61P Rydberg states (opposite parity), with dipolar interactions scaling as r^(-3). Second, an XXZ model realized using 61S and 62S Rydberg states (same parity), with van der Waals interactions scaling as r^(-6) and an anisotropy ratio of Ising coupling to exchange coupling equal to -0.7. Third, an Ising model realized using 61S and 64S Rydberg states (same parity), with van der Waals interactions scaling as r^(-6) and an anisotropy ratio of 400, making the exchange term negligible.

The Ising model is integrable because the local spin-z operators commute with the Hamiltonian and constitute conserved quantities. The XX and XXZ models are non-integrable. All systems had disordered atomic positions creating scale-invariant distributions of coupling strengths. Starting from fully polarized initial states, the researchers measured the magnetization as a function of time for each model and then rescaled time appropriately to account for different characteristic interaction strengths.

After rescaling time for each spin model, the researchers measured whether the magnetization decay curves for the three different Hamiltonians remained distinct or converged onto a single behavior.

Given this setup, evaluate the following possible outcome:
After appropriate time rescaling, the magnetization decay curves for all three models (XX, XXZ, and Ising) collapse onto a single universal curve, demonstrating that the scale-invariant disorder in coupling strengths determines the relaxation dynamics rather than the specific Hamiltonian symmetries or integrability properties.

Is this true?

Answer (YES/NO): YES